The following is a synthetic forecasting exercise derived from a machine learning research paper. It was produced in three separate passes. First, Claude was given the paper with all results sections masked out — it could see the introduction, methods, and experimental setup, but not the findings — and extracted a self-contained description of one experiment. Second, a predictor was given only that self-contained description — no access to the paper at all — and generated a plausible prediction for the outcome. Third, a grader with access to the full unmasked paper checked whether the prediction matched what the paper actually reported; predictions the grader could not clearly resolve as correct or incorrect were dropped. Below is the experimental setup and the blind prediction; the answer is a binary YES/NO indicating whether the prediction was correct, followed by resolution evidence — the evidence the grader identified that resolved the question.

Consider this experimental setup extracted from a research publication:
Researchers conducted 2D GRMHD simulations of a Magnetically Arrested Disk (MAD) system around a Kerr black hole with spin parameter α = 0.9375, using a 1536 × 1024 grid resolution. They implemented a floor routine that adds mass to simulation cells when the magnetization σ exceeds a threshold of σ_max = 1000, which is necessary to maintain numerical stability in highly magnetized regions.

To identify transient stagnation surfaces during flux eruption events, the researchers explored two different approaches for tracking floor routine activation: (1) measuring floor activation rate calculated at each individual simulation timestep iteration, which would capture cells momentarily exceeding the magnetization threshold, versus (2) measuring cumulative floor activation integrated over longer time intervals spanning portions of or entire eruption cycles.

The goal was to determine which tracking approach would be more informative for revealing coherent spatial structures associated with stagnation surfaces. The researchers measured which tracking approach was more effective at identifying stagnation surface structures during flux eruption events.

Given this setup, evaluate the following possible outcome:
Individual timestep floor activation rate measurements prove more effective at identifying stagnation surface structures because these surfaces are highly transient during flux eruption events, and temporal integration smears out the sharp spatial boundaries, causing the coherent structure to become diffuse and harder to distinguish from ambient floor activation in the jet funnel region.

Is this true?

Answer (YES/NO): NO